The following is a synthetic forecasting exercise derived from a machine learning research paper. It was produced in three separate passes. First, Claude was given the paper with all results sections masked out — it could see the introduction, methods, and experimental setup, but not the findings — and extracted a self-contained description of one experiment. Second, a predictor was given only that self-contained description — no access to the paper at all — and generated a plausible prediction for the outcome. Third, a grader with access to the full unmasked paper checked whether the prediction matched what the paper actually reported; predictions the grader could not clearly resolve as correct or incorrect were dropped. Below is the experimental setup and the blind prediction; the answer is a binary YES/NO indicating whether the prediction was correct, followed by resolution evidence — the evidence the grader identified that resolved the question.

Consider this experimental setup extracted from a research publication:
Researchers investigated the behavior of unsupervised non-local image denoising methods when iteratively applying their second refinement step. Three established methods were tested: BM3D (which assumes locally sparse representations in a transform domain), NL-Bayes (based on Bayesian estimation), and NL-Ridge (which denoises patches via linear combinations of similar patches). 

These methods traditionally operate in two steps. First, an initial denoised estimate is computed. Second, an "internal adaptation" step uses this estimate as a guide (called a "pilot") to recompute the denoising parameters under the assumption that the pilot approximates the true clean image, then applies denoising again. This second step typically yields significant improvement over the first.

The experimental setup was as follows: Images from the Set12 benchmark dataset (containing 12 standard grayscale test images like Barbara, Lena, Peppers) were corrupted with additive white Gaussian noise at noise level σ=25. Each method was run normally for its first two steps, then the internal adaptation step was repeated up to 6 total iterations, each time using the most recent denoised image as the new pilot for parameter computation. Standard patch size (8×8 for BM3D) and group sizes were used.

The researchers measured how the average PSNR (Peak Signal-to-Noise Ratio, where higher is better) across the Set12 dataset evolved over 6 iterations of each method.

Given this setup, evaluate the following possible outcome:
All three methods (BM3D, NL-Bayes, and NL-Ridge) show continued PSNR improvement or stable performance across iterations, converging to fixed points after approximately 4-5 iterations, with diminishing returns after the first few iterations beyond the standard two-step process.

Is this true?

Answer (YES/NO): NO